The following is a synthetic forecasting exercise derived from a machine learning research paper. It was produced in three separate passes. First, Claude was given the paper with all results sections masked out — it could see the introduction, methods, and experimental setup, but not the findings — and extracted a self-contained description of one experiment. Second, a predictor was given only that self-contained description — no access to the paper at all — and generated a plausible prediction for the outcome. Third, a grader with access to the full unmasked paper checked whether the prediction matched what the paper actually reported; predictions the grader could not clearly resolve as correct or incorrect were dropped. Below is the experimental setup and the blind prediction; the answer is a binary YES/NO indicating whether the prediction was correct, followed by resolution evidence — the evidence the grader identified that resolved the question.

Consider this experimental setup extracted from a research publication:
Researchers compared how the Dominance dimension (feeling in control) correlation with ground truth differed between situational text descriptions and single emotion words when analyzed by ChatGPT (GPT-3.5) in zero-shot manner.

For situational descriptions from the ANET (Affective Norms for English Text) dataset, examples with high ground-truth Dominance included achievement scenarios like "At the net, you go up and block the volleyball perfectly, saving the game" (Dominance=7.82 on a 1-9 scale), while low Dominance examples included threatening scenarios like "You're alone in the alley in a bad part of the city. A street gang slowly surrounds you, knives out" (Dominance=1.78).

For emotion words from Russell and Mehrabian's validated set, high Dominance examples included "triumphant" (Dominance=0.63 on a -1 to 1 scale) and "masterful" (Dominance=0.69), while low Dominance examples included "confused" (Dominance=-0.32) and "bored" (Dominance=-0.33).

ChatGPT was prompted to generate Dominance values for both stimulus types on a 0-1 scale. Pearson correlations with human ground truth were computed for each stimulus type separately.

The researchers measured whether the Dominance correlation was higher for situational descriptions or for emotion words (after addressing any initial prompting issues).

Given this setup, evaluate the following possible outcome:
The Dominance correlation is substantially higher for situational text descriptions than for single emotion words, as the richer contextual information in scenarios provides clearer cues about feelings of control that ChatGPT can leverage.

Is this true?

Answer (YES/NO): YES